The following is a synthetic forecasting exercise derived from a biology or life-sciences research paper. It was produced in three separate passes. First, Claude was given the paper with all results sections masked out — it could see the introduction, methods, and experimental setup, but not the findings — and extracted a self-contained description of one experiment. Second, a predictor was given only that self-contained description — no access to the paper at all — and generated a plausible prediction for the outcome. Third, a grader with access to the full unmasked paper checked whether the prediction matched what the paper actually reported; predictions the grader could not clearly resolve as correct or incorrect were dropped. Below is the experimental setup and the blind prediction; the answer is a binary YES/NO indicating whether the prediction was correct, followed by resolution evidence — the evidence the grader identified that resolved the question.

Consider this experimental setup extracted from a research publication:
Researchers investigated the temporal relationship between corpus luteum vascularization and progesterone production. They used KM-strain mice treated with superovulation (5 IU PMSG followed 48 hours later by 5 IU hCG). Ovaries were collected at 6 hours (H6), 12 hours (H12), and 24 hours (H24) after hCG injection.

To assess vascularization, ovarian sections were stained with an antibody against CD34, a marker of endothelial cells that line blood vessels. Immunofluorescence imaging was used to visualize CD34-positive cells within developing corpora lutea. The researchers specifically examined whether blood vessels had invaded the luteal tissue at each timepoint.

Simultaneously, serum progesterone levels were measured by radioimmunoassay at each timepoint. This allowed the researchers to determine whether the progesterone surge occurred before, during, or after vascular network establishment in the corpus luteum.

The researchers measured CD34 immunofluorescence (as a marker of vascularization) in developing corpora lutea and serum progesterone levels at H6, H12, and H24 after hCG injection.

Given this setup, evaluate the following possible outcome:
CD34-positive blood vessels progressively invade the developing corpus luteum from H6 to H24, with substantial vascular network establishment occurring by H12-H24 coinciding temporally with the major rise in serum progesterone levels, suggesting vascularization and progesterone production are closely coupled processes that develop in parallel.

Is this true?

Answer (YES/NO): NO